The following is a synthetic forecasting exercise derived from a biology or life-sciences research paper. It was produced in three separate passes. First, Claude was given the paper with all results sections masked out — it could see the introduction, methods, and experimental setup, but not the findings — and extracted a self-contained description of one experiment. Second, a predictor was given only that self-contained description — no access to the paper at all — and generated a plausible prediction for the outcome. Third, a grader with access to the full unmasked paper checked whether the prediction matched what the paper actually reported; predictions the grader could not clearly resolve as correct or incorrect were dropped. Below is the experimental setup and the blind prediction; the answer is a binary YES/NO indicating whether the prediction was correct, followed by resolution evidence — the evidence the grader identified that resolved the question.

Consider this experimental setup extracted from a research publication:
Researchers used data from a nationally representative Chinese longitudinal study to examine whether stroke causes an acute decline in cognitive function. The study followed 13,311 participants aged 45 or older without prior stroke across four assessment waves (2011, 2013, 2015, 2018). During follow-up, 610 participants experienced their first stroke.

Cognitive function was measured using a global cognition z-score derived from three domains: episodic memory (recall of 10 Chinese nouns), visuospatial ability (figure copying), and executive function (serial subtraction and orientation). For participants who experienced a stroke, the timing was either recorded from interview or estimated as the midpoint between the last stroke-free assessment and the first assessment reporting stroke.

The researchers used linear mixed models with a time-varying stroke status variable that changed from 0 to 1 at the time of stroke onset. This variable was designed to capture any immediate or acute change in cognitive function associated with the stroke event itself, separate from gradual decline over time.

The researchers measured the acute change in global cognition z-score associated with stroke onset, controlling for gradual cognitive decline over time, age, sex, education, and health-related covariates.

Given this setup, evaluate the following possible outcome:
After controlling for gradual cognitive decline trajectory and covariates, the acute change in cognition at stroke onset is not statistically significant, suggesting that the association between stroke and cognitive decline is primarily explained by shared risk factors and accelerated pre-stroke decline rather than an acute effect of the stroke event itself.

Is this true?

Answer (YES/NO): NO